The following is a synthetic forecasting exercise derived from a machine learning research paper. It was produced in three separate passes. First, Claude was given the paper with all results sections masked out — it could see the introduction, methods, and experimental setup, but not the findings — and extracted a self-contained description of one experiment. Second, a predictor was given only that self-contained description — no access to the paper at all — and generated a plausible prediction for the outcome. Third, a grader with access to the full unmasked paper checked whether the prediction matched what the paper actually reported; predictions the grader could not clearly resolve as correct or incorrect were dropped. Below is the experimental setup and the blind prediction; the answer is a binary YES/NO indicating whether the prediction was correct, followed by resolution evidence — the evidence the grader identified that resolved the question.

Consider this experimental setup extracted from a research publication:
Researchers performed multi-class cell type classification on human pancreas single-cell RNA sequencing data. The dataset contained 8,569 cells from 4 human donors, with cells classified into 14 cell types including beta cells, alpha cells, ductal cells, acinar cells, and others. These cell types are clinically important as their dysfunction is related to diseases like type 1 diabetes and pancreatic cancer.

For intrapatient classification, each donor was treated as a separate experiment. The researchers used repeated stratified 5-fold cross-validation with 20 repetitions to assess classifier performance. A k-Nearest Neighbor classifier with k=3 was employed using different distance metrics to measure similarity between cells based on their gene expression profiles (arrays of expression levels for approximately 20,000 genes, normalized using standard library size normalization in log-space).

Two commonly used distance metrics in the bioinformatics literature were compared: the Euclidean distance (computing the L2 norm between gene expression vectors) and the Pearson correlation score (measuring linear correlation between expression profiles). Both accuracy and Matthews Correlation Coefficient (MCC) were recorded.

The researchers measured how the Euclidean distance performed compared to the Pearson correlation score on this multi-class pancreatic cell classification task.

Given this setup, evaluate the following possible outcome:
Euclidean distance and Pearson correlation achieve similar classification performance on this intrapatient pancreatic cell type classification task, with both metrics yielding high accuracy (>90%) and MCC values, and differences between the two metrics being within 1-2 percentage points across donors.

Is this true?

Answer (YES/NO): NO